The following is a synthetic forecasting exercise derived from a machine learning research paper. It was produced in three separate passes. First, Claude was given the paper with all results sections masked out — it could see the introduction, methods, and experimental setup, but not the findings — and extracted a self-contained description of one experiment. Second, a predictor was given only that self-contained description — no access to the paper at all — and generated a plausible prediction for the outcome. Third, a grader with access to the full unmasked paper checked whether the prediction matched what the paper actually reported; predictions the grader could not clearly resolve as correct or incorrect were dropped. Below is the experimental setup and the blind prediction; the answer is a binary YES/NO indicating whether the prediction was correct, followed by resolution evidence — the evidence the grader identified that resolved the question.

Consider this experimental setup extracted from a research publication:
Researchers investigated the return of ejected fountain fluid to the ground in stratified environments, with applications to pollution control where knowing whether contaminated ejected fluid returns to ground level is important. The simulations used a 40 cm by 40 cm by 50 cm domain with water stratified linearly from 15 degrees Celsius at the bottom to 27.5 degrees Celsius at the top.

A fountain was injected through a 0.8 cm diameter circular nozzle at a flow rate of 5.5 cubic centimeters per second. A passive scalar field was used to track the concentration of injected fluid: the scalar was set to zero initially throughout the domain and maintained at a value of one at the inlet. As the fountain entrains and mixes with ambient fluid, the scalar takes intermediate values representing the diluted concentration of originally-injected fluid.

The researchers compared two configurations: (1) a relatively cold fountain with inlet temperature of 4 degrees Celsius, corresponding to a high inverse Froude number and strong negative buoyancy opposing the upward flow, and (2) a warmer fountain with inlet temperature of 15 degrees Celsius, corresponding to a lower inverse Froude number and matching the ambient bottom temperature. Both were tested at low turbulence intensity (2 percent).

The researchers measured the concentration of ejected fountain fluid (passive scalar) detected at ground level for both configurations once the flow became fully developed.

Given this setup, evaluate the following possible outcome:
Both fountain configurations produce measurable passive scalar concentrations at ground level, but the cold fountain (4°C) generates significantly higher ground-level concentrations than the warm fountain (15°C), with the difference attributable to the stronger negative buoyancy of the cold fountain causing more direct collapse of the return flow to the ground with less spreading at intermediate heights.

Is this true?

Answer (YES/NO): NO